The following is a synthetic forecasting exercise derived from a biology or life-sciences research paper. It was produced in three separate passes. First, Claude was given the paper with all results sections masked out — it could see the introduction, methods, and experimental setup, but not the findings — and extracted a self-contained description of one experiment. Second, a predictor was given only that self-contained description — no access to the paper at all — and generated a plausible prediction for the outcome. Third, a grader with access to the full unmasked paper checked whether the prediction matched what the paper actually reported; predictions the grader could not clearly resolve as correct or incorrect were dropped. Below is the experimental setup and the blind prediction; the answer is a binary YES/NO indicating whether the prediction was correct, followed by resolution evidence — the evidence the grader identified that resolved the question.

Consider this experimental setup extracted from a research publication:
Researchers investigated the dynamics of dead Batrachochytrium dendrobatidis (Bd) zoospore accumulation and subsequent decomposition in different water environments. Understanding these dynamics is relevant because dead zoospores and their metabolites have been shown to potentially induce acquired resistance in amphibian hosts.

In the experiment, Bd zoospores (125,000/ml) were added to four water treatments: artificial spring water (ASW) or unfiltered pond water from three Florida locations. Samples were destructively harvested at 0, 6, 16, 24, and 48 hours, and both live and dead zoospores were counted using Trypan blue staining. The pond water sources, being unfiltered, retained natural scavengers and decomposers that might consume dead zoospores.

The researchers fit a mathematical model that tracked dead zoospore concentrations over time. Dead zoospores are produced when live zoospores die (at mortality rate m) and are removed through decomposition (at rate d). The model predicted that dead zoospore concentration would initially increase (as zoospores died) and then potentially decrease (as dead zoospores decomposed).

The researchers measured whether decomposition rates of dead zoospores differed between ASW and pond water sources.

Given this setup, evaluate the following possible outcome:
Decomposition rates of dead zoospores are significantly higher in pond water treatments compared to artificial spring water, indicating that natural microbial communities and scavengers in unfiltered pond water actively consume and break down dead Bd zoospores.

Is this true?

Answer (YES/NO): NO